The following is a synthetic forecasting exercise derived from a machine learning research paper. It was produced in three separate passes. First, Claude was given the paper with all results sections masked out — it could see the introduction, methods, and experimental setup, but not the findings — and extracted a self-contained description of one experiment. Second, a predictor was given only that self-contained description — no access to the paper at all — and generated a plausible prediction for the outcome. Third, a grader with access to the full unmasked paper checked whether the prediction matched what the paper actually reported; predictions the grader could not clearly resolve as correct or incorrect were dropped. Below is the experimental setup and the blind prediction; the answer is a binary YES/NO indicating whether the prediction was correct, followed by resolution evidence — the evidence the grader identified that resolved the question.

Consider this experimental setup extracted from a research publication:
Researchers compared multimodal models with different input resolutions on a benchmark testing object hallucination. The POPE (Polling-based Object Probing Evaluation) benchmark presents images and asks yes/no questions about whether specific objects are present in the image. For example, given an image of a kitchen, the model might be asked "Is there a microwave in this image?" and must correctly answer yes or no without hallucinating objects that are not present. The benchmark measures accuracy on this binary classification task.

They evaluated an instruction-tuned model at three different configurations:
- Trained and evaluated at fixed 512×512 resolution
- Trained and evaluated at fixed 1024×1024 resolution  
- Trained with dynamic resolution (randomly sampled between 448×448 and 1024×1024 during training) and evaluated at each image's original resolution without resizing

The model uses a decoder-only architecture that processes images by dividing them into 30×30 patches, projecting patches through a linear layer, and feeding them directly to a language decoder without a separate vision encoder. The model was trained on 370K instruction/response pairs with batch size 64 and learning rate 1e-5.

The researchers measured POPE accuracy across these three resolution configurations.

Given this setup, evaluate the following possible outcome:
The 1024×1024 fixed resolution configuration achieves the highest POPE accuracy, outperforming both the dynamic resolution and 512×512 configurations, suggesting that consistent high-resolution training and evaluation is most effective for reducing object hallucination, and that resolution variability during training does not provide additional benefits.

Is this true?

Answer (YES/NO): NO